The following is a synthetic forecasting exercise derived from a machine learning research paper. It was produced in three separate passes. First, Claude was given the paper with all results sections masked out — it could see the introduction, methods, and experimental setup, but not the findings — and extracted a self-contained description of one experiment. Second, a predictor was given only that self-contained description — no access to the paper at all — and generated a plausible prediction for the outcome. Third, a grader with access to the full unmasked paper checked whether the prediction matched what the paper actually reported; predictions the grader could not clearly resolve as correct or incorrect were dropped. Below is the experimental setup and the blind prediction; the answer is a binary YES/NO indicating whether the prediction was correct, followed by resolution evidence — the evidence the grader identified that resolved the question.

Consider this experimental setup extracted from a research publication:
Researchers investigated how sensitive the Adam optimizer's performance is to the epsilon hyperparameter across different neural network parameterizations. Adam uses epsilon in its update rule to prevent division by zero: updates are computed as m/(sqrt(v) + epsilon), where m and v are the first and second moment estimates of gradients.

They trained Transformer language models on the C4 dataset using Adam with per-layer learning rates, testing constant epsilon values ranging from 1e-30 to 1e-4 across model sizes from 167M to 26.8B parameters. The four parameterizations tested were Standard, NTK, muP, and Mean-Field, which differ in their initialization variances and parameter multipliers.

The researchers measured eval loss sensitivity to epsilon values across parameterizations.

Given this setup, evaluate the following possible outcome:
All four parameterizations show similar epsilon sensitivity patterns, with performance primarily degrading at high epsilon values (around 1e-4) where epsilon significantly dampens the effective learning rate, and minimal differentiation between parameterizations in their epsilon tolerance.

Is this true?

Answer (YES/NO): NO